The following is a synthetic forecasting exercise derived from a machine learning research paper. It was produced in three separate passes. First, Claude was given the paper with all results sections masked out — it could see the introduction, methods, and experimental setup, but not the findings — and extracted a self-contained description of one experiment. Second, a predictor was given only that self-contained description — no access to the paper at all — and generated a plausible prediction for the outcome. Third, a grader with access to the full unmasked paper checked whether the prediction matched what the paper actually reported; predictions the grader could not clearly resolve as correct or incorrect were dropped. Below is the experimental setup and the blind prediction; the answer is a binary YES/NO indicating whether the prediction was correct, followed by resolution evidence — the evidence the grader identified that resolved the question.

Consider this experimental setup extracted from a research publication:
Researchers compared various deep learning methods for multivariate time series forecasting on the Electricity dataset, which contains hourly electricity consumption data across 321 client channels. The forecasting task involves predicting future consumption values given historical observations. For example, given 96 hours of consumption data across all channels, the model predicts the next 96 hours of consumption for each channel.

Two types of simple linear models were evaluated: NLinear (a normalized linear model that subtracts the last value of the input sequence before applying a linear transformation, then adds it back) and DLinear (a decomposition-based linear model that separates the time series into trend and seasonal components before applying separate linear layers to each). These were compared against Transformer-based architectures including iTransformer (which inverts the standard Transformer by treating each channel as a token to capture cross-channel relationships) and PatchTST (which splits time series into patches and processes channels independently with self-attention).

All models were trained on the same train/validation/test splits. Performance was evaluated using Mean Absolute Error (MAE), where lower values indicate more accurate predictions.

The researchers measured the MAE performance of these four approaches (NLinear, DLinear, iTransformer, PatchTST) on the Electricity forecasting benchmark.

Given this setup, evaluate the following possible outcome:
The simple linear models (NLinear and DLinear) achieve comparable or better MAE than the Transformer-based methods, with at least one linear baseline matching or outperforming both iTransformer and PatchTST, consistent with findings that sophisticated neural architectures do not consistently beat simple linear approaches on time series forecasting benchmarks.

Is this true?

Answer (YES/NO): YES